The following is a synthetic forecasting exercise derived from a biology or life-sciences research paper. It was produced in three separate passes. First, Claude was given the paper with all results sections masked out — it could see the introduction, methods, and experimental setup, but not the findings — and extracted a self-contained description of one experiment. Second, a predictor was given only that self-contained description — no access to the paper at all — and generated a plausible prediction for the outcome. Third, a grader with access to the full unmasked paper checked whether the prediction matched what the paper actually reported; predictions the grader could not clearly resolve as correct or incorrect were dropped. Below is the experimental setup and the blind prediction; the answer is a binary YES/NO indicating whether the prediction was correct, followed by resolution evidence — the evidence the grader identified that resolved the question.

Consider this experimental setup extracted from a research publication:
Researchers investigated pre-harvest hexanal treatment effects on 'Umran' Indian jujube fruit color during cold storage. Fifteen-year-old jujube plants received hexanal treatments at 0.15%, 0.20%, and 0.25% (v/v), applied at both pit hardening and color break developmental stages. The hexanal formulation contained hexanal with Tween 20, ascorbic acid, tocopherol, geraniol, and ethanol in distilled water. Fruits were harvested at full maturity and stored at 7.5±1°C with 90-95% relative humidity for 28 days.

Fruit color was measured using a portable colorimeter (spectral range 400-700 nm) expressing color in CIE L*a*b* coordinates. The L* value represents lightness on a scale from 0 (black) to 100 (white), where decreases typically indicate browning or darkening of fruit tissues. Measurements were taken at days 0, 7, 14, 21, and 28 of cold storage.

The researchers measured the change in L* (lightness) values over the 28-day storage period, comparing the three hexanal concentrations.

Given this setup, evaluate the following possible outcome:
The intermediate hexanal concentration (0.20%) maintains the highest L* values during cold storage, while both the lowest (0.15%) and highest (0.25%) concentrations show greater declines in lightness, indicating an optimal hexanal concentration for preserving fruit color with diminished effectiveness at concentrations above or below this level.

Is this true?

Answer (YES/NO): NO